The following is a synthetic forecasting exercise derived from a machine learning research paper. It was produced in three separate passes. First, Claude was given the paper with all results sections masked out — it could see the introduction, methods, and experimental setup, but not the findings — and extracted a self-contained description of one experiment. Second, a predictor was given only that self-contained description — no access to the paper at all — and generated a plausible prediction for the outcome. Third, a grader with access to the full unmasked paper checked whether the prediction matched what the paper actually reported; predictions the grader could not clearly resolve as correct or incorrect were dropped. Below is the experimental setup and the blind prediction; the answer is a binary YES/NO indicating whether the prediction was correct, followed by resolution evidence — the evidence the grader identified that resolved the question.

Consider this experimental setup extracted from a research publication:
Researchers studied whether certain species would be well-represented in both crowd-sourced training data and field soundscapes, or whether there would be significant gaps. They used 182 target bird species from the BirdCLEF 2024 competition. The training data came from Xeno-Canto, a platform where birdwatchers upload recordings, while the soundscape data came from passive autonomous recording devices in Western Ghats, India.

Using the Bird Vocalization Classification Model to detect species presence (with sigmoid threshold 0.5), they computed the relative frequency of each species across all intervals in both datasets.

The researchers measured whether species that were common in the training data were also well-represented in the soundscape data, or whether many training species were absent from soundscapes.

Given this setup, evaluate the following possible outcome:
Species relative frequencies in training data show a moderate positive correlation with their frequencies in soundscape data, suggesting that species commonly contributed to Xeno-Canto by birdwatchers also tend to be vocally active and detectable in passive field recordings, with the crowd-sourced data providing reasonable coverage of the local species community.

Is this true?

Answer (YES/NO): NO